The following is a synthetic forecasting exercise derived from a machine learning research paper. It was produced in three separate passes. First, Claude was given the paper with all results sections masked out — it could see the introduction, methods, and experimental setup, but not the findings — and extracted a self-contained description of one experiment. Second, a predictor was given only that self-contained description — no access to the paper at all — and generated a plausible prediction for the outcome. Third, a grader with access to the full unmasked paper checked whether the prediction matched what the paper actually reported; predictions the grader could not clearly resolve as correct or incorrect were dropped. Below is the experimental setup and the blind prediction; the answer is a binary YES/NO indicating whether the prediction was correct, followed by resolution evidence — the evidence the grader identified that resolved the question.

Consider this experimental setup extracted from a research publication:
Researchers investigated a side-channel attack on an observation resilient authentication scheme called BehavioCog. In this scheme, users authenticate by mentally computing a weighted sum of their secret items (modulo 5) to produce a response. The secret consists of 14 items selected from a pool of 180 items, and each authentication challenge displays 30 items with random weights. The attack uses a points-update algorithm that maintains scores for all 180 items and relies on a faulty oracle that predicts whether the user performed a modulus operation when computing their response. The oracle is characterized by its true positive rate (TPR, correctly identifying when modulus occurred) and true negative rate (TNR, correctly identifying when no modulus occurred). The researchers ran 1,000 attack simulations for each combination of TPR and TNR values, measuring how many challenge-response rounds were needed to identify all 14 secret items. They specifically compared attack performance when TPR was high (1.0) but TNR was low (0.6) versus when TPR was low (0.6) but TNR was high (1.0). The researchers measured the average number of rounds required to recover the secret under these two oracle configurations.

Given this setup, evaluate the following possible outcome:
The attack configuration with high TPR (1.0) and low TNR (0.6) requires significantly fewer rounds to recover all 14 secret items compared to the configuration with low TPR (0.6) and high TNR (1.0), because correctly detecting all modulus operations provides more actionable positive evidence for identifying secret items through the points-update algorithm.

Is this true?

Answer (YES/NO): YES